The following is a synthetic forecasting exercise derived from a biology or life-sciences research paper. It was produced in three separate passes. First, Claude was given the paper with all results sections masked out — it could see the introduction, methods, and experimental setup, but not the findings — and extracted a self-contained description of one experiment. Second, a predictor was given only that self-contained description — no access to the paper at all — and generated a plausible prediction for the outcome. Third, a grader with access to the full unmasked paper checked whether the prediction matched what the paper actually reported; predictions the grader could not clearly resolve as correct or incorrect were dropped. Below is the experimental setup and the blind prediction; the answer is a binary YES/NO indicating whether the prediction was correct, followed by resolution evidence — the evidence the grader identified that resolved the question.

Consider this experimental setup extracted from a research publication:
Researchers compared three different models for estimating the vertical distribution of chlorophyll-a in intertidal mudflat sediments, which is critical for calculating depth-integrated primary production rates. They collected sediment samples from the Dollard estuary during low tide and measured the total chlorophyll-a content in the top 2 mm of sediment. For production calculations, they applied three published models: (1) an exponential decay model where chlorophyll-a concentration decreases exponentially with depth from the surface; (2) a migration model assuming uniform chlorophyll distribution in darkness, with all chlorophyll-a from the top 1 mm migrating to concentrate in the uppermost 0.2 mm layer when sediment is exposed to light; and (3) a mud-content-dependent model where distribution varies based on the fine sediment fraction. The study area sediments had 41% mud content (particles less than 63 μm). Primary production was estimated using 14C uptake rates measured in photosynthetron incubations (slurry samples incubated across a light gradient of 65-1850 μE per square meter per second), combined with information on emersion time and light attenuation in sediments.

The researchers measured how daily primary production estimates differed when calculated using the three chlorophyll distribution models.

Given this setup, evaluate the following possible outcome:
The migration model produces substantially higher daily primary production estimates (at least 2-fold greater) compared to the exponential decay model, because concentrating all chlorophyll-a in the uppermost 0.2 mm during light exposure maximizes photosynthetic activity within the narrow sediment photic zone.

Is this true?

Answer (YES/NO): NO